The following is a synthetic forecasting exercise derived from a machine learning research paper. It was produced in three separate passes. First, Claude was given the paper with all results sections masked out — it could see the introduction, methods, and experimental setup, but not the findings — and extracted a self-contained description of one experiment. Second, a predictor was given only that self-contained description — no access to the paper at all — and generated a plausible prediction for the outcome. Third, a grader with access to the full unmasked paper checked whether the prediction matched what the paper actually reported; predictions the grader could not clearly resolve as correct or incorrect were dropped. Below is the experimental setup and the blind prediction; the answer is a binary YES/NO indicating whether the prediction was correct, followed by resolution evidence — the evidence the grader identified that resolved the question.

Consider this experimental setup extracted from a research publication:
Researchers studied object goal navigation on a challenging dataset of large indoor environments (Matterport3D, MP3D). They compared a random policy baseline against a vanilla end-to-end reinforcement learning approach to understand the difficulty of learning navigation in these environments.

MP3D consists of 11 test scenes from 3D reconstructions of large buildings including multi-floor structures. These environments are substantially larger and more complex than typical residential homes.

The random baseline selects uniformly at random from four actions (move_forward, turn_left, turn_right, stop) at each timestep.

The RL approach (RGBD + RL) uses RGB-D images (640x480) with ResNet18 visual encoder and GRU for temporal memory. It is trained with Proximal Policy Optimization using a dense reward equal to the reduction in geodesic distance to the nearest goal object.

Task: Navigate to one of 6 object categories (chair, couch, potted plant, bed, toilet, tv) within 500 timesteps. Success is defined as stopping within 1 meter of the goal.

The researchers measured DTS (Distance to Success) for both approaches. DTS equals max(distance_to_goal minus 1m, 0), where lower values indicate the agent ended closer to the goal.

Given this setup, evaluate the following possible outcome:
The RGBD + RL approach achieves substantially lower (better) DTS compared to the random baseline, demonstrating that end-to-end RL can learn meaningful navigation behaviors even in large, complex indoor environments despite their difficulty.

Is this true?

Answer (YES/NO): NO